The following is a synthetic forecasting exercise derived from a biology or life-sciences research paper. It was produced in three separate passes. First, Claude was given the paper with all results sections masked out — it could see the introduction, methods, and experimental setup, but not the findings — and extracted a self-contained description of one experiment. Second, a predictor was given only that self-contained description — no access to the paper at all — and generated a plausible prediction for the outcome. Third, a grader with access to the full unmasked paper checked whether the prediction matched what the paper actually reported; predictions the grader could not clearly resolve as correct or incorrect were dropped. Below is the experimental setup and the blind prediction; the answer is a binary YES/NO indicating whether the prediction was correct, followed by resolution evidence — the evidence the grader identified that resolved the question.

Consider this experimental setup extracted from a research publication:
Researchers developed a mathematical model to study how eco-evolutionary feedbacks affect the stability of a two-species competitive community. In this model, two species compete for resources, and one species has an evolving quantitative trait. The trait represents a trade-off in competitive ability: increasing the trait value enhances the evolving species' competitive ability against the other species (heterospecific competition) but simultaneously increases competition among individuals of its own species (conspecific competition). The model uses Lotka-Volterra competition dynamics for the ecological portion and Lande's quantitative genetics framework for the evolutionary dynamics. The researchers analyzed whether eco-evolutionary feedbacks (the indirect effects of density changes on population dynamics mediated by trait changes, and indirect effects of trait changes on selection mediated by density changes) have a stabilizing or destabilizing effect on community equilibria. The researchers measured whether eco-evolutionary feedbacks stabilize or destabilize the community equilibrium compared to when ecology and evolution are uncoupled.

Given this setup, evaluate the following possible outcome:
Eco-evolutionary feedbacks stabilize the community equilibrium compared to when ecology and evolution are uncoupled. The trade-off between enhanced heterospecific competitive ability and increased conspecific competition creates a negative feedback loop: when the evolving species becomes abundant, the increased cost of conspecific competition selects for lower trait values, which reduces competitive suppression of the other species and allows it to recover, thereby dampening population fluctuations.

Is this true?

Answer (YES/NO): YES